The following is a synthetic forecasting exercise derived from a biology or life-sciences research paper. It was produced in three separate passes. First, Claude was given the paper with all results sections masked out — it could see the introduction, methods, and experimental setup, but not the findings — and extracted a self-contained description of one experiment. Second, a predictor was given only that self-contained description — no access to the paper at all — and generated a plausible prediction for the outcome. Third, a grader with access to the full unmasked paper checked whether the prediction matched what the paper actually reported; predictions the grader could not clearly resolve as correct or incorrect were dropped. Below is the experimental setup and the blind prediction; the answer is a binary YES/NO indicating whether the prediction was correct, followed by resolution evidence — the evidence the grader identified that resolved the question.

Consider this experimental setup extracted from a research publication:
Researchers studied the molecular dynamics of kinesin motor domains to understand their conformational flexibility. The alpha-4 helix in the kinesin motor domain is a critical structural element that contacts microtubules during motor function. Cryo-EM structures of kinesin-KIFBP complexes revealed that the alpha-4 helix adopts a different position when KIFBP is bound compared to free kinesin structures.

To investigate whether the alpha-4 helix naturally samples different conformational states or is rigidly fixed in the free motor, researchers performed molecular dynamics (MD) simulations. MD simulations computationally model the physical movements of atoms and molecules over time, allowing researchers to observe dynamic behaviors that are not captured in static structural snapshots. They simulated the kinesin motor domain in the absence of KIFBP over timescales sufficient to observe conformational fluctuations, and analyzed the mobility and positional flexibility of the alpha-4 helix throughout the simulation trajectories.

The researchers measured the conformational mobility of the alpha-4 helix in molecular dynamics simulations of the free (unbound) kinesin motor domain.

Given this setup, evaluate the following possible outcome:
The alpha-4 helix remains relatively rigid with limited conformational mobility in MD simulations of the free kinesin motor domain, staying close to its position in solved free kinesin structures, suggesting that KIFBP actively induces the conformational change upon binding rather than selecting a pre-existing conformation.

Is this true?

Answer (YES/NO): YES